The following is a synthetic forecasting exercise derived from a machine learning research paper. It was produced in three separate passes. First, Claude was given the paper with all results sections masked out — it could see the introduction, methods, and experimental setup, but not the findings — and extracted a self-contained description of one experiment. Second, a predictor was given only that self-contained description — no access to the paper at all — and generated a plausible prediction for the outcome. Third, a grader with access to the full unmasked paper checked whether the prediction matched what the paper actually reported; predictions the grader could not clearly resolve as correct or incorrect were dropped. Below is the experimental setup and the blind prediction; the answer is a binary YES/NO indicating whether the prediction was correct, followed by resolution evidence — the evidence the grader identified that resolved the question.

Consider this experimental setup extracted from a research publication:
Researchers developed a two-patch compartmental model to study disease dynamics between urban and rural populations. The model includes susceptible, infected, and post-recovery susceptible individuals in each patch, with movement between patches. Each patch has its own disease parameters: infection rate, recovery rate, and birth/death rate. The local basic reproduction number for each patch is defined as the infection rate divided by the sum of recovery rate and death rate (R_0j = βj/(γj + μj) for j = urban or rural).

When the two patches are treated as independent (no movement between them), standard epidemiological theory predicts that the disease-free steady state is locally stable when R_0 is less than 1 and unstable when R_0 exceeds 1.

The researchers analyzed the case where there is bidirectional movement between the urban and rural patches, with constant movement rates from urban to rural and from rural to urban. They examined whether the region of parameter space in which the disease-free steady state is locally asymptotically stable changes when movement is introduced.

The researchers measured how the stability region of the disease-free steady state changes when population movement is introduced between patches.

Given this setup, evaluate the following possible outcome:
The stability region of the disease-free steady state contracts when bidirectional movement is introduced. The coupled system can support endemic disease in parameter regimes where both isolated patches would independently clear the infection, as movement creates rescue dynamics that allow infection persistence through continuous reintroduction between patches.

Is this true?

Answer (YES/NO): NO